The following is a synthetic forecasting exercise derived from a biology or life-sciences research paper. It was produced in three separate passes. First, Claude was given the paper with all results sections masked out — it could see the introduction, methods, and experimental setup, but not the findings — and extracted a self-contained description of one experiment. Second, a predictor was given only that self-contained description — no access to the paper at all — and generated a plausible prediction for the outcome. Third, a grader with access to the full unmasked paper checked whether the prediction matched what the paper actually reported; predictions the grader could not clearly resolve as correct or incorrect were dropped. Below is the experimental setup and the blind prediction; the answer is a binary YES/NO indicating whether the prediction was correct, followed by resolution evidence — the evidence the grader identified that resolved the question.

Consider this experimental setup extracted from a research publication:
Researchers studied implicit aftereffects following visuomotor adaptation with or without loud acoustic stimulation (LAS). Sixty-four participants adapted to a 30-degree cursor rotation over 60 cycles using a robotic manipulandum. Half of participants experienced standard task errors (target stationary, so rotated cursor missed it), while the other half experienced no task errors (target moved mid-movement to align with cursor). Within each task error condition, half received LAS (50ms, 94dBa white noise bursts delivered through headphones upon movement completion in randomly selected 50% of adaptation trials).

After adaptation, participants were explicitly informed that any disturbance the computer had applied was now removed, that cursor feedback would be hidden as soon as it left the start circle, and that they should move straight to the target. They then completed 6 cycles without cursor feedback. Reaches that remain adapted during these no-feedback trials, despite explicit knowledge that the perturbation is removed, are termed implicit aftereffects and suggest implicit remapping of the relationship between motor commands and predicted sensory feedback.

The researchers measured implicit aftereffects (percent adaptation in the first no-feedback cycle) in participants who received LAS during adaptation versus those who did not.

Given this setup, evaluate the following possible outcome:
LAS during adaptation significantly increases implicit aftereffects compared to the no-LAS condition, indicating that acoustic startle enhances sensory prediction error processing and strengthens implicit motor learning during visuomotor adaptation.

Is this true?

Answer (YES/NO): NO